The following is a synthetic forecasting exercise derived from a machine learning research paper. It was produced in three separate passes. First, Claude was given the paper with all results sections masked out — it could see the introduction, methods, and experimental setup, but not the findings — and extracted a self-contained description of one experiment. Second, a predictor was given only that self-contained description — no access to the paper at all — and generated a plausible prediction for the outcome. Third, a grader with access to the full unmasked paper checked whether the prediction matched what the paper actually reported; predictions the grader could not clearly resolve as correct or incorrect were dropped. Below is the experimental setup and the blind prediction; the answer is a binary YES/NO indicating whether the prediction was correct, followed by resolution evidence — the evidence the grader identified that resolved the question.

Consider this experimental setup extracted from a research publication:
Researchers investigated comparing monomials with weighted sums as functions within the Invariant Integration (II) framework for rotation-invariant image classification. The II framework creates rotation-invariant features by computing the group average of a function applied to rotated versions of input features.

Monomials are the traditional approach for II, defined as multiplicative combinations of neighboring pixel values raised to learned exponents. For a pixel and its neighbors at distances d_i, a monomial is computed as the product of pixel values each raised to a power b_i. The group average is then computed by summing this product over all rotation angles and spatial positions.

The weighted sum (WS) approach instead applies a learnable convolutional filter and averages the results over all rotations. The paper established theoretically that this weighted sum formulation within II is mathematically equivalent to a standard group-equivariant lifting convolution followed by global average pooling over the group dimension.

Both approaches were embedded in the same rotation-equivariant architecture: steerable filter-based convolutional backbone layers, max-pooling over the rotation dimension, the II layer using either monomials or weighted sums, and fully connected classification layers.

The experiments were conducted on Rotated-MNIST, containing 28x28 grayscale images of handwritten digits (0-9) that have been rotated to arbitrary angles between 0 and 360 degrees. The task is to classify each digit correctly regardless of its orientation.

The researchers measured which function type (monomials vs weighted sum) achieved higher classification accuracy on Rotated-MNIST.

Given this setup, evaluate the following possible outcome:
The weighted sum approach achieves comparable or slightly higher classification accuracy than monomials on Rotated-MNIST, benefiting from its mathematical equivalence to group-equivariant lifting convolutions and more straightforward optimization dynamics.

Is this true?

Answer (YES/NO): NO